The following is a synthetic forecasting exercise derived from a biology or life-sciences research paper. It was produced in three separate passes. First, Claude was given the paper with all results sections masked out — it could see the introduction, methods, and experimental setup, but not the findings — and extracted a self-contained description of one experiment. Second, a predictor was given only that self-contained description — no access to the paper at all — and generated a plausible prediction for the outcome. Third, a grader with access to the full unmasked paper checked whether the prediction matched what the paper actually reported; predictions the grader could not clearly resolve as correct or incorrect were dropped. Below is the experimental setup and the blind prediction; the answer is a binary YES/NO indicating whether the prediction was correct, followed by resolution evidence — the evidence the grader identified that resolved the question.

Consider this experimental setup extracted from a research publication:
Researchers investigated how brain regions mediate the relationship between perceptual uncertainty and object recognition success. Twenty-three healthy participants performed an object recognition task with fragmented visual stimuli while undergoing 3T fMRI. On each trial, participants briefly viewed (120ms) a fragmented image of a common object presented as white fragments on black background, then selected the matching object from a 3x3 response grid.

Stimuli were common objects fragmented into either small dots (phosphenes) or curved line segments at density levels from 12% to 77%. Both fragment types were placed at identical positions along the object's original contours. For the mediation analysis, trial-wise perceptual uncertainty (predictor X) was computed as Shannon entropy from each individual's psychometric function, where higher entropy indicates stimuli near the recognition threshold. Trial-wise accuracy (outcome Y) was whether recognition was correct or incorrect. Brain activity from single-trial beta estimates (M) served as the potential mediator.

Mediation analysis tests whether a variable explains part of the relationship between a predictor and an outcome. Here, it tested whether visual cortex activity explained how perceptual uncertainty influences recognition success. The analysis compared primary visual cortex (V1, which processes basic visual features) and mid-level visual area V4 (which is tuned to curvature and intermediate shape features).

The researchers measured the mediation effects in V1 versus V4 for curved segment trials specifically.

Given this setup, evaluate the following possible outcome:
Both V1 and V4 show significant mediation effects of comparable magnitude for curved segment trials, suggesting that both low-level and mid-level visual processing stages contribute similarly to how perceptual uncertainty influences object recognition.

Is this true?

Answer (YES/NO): NO